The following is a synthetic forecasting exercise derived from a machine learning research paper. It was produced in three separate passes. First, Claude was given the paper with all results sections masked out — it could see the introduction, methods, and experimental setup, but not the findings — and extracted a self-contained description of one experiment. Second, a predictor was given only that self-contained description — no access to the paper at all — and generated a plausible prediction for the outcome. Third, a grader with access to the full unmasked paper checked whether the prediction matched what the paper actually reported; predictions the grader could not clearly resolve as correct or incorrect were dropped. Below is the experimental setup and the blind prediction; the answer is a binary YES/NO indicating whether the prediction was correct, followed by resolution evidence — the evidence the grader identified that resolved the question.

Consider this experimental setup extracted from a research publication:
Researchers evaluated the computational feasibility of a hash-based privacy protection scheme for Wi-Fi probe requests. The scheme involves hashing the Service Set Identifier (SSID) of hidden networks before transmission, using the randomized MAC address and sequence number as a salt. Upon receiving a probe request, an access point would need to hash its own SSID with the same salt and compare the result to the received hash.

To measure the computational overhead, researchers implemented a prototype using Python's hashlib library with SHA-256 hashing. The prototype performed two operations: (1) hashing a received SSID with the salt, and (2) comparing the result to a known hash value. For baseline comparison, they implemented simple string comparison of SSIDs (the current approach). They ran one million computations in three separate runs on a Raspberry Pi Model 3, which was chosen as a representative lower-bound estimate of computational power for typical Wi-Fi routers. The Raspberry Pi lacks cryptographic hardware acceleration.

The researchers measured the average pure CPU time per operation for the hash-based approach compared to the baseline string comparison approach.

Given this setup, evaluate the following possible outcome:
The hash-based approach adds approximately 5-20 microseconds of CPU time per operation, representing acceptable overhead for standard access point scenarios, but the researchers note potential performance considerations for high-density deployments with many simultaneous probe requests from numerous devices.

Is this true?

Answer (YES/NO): NO